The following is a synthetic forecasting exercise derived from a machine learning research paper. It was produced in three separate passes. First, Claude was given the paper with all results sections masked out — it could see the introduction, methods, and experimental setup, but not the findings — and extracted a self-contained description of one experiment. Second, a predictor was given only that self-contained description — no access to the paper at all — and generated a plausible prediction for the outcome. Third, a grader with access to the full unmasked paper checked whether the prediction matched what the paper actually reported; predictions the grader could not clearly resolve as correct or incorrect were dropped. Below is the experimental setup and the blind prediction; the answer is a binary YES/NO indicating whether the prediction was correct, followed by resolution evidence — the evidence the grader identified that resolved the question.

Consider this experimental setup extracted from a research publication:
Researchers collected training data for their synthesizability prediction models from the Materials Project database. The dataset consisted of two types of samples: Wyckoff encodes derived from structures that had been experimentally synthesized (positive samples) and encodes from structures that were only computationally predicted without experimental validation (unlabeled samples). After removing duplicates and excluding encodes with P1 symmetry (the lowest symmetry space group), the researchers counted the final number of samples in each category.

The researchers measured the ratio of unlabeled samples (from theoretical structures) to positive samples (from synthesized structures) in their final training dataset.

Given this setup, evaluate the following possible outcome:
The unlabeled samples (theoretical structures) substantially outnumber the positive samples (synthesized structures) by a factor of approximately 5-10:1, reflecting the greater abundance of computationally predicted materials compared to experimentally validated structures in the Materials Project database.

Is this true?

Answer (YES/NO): NO